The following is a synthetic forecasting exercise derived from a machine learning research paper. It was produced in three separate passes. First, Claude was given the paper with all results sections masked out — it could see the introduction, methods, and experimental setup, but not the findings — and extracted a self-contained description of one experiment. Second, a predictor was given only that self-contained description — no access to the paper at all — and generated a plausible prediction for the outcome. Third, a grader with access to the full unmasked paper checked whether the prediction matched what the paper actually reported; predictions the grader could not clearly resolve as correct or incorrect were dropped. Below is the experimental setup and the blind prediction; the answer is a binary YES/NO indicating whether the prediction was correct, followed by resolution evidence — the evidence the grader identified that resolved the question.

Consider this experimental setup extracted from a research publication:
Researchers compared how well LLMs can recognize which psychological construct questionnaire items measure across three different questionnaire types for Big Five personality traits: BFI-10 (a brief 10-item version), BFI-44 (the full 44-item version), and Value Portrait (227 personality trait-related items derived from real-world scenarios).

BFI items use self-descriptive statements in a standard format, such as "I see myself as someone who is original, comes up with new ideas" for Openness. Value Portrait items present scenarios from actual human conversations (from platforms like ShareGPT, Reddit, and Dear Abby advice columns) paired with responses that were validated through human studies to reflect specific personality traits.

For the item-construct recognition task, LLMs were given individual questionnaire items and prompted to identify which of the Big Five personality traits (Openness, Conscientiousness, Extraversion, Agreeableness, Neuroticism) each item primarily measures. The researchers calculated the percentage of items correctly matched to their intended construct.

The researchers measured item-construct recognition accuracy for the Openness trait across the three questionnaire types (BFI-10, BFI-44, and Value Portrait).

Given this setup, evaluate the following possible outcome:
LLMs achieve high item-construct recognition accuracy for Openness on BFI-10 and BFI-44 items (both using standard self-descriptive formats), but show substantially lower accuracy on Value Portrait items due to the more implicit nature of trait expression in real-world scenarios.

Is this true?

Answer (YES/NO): NO